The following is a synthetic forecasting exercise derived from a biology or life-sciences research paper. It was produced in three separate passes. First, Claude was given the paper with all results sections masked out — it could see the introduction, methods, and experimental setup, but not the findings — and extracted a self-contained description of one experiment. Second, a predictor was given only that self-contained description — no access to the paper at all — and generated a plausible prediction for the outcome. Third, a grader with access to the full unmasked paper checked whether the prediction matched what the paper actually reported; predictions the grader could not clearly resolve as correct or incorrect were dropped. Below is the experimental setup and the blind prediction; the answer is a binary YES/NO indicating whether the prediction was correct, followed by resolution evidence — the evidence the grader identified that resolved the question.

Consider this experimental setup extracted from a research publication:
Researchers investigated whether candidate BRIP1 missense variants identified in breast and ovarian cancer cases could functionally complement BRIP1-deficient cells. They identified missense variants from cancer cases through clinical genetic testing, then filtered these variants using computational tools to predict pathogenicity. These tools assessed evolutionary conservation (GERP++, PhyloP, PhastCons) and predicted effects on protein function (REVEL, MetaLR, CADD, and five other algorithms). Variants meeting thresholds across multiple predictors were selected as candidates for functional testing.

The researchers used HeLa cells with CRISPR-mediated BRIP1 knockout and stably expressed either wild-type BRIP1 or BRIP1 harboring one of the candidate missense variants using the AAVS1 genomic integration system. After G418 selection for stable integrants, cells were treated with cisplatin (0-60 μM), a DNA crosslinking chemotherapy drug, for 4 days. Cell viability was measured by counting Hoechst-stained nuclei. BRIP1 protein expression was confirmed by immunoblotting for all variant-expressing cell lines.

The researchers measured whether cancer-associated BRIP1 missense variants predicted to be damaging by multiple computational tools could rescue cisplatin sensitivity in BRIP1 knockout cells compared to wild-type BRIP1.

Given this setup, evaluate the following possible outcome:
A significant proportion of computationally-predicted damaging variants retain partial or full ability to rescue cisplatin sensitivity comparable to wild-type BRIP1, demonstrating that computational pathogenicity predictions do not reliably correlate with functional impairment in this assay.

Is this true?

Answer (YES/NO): NO